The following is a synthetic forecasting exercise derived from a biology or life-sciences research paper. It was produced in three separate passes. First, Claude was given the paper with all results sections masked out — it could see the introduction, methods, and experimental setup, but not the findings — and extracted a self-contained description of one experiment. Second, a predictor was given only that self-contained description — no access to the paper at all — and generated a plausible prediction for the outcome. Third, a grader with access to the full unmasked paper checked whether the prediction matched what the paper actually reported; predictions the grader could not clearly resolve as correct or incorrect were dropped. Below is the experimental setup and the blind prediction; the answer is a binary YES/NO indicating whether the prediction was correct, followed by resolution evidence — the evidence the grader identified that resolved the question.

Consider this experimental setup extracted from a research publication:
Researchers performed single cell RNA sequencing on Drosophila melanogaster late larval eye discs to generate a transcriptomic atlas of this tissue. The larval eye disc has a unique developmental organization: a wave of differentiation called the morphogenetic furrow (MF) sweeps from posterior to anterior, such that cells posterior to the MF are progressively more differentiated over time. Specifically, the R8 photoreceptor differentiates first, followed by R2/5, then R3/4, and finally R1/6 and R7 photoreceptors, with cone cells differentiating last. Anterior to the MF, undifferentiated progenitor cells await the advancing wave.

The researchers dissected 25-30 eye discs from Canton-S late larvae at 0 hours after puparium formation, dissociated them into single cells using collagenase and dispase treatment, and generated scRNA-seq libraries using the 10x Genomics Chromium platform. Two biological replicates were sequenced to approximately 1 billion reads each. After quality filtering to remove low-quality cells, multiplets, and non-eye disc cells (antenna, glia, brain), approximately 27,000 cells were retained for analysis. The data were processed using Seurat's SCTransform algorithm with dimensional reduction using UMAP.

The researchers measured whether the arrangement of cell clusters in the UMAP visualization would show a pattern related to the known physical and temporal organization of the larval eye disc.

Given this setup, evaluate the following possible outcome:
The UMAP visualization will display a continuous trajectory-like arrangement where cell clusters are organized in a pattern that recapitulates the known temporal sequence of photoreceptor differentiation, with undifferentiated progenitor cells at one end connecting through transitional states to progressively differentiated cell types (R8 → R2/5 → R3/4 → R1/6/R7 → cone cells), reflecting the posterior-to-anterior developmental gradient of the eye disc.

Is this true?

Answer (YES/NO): NO